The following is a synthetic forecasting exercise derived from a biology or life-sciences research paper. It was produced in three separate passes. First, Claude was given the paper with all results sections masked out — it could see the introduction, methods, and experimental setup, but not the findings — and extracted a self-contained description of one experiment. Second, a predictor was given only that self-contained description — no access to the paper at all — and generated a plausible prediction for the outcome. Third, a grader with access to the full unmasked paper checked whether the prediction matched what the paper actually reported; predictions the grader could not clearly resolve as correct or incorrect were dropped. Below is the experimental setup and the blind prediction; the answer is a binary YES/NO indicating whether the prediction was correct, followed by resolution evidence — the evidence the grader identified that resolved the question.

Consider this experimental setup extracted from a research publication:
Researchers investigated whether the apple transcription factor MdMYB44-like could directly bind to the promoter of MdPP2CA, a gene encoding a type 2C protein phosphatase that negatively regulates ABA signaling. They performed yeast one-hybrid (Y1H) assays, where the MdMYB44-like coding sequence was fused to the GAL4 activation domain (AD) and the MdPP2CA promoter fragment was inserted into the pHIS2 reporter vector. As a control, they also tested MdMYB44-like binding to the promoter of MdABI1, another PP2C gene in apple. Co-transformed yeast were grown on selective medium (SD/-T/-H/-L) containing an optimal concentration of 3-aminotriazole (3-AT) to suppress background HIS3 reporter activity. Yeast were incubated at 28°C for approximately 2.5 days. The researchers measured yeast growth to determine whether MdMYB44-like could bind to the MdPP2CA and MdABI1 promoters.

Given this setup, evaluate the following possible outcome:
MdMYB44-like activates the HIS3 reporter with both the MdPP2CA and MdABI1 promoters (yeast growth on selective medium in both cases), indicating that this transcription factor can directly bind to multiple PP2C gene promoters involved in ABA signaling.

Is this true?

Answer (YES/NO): NO